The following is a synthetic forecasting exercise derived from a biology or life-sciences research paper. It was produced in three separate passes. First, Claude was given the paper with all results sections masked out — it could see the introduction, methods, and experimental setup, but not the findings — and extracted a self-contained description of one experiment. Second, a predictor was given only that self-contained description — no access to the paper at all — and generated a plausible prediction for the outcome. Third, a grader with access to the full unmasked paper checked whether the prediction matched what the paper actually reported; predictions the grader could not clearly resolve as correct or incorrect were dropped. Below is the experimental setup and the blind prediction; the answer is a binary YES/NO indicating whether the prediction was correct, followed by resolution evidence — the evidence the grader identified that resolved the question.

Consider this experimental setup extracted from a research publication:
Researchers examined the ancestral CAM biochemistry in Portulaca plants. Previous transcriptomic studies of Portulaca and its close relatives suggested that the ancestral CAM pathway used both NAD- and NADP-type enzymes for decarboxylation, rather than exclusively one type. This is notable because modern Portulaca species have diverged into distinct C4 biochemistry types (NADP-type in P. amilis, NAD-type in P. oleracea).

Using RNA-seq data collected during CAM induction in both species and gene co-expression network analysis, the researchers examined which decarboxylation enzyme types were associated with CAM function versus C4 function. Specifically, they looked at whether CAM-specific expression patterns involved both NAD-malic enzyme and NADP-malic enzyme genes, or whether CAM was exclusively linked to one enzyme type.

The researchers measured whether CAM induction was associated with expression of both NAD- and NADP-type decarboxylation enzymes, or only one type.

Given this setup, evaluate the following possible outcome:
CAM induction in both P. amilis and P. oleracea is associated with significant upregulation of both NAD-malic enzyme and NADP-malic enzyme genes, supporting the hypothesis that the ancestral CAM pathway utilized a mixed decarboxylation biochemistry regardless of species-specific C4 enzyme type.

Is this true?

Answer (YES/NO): NO